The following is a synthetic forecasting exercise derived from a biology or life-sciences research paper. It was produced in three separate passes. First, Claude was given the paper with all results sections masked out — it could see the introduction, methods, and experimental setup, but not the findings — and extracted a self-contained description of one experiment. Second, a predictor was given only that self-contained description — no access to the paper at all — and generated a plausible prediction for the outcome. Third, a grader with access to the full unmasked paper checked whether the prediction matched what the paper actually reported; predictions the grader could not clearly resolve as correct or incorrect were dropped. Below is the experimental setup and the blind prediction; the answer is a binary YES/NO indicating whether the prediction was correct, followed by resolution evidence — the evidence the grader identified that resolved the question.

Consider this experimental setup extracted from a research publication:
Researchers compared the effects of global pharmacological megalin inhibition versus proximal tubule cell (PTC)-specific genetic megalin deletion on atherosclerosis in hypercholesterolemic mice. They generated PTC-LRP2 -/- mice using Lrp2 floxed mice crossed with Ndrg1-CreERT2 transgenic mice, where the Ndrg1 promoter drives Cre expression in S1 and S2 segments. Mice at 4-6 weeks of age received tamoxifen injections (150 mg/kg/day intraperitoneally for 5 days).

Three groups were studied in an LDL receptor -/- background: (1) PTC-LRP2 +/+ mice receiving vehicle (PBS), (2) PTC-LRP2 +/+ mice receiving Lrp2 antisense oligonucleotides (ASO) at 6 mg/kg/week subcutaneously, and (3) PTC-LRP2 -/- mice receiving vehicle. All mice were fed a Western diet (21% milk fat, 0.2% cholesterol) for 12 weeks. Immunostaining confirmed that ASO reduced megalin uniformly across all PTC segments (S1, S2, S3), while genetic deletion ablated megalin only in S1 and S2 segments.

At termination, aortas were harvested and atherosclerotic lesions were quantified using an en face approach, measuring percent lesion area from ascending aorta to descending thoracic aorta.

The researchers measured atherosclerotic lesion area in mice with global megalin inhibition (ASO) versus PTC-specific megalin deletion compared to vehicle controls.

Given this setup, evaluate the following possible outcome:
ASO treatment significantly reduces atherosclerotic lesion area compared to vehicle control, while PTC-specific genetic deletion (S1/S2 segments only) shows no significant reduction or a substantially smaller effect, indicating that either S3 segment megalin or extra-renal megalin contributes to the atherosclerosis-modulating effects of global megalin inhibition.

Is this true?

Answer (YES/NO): YES